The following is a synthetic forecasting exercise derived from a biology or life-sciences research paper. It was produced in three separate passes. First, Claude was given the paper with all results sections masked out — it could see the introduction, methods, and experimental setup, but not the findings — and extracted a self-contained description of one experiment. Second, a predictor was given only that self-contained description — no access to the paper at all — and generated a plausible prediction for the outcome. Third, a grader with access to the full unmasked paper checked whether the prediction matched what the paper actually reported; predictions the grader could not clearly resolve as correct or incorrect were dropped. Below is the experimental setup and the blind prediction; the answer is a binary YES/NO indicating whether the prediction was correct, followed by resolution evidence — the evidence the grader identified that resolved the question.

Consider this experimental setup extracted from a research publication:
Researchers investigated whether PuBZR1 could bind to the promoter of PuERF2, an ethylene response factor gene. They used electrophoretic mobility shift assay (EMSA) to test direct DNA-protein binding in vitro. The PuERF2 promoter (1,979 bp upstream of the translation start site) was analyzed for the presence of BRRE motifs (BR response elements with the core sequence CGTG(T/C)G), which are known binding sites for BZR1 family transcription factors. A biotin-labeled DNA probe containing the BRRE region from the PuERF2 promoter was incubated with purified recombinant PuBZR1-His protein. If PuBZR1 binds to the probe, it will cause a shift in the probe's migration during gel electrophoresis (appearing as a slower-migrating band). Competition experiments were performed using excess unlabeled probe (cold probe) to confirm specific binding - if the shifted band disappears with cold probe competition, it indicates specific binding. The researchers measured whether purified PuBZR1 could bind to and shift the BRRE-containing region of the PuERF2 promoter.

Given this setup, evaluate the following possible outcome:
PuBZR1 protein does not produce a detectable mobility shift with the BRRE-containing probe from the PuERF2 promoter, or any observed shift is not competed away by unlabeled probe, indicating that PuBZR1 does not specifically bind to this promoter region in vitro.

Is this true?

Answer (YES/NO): NO